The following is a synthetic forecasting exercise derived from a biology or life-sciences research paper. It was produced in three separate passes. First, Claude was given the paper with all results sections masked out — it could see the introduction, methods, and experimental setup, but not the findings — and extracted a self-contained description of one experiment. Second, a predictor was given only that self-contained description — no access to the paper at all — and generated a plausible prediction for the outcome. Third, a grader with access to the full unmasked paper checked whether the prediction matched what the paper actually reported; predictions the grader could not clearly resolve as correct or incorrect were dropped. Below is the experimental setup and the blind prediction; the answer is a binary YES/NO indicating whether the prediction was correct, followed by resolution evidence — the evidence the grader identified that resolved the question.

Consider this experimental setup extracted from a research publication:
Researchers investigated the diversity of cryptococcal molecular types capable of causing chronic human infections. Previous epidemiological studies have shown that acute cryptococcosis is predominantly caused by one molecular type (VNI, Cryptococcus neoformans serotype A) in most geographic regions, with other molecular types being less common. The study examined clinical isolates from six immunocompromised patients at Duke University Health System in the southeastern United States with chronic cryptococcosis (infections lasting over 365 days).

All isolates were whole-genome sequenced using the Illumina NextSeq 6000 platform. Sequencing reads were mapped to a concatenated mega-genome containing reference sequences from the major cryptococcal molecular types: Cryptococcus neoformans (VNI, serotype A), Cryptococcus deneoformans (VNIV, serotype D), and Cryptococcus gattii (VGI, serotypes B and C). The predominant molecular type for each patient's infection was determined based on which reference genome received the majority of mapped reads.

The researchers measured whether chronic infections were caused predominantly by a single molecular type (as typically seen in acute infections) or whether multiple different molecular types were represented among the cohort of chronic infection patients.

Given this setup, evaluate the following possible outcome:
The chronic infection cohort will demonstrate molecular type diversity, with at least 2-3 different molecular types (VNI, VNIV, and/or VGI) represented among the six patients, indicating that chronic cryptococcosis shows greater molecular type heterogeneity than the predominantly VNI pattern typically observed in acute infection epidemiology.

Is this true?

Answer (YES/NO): YES